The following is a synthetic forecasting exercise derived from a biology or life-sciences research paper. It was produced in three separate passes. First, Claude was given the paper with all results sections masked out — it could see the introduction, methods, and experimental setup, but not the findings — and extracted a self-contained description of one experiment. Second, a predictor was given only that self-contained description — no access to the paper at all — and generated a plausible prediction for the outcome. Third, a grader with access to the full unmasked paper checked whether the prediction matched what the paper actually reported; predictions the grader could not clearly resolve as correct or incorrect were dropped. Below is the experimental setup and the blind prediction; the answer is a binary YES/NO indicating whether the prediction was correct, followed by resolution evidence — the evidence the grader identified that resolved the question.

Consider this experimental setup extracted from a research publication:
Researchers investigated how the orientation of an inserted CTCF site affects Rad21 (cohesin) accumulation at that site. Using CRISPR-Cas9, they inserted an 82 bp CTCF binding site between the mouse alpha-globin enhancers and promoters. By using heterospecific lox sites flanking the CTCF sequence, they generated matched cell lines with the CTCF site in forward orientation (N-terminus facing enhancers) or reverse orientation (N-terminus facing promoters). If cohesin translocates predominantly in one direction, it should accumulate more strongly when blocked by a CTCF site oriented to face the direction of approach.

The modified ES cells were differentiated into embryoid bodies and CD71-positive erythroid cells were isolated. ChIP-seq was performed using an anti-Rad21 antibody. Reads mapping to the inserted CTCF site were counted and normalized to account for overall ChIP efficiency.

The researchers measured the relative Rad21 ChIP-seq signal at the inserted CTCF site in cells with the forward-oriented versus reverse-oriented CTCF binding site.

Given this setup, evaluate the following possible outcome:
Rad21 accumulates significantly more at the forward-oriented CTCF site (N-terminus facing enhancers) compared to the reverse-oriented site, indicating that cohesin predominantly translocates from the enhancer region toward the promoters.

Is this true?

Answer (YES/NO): NO